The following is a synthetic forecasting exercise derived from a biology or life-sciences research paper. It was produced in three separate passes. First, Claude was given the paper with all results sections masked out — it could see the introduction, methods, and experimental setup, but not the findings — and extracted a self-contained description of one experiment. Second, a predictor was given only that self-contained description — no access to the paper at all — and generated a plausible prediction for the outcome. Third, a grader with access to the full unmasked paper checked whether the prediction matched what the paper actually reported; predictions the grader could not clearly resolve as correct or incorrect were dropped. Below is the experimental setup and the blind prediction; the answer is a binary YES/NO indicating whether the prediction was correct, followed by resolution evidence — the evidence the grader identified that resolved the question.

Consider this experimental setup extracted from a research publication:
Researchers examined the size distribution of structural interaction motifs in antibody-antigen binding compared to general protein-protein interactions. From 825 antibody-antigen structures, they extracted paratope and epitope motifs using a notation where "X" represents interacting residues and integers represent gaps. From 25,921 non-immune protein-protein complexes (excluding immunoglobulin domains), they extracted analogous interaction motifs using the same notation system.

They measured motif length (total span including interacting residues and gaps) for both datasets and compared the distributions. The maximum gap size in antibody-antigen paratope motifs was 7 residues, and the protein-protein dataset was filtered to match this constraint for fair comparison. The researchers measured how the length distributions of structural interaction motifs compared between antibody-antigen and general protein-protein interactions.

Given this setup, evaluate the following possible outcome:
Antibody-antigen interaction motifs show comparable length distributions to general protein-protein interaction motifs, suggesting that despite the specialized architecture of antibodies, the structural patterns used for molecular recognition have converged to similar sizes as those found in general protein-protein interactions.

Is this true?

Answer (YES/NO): NO